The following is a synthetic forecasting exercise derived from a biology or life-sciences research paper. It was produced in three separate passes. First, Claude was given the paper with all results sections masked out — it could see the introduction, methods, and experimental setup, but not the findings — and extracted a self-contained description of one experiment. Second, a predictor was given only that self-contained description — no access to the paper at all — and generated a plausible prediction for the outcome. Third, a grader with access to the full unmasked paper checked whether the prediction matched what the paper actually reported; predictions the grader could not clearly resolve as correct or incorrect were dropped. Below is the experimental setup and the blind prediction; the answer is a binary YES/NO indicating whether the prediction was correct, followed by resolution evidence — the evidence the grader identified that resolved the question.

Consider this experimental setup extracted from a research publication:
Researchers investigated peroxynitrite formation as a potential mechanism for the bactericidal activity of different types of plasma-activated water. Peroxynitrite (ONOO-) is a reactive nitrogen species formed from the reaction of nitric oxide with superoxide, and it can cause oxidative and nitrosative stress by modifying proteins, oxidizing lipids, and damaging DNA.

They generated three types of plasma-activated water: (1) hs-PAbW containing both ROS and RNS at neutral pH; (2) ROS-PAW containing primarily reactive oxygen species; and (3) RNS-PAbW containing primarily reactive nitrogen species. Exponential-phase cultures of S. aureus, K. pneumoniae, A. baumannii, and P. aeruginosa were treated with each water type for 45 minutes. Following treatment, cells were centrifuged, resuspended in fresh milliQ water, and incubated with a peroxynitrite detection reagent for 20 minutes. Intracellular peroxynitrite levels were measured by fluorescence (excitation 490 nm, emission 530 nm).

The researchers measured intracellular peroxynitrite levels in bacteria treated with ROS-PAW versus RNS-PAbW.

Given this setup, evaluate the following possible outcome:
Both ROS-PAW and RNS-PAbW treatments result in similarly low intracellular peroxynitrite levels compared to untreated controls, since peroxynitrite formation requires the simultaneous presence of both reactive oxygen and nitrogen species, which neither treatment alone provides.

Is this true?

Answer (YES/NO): NO